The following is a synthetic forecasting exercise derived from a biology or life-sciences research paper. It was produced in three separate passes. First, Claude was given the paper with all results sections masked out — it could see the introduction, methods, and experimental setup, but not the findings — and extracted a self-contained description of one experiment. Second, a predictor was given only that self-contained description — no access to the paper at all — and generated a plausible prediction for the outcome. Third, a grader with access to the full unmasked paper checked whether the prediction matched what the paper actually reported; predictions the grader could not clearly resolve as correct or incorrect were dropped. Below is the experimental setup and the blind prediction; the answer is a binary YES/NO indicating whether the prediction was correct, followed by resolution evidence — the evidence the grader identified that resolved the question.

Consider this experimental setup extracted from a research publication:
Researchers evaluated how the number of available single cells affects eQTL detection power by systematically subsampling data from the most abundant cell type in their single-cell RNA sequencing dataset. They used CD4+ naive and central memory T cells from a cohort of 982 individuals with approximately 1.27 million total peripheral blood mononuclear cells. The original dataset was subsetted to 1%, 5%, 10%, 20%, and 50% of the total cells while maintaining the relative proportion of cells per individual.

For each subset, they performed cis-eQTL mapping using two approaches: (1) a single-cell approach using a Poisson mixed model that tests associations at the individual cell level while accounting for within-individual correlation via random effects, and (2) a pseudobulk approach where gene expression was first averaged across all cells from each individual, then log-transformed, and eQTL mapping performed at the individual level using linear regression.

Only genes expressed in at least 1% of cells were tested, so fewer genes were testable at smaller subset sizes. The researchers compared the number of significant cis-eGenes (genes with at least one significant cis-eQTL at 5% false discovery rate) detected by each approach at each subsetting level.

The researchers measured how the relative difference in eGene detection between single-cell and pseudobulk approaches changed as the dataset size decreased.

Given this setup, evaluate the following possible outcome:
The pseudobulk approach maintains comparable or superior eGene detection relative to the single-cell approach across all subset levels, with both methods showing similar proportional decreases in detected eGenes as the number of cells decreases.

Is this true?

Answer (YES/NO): NO